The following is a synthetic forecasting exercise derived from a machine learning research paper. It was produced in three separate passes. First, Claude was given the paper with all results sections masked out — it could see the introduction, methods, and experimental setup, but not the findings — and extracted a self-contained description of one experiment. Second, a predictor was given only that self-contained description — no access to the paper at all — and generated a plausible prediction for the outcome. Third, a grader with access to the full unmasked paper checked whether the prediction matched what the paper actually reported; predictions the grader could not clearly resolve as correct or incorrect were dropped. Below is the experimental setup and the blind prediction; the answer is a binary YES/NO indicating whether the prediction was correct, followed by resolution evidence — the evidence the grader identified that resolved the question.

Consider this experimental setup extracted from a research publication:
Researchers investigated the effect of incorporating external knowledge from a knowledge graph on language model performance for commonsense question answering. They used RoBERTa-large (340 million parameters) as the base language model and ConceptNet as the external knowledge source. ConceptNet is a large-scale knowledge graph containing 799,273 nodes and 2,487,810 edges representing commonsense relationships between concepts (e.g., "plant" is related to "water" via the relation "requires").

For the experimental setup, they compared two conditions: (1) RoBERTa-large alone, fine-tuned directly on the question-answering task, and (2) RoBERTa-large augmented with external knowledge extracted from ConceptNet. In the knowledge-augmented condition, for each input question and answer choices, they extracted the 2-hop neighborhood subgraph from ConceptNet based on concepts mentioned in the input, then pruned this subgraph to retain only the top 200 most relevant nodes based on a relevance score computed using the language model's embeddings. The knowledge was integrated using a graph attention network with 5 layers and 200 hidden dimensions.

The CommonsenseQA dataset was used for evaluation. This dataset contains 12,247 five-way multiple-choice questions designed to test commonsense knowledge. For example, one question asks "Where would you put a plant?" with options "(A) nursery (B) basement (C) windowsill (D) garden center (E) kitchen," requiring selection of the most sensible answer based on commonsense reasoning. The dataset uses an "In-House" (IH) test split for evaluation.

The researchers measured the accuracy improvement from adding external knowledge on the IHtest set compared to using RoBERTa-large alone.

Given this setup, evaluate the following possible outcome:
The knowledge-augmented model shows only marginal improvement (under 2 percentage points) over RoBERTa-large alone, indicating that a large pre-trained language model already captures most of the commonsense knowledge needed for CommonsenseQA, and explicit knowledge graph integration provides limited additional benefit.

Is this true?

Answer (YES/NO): NO